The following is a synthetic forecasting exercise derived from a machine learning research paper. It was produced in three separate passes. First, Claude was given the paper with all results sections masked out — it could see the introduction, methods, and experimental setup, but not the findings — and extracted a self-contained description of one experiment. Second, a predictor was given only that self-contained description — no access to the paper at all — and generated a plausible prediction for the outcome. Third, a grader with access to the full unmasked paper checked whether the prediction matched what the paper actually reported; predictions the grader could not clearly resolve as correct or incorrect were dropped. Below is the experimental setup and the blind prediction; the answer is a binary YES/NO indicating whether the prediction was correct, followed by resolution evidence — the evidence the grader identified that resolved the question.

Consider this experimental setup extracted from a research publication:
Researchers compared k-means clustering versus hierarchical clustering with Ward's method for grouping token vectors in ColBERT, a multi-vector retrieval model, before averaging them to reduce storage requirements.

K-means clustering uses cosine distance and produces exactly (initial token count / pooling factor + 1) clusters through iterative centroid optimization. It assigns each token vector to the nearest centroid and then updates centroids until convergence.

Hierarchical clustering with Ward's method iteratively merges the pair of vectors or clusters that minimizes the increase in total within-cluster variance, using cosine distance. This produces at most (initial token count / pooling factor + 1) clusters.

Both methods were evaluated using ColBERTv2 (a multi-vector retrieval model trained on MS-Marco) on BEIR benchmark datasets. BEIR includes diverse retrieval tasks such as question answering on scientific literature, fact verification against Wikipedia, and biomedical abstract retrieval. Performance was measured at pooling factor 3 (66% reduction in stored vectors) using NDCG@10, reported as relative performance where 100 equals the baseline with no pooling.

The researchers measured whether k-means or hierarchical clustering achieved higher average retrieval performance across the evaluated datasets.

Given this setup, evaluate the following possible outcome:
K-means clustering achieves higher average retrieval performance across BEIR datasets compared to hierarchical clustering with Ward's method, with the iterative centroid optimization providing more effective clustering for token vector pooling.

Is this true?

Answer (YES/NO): NO